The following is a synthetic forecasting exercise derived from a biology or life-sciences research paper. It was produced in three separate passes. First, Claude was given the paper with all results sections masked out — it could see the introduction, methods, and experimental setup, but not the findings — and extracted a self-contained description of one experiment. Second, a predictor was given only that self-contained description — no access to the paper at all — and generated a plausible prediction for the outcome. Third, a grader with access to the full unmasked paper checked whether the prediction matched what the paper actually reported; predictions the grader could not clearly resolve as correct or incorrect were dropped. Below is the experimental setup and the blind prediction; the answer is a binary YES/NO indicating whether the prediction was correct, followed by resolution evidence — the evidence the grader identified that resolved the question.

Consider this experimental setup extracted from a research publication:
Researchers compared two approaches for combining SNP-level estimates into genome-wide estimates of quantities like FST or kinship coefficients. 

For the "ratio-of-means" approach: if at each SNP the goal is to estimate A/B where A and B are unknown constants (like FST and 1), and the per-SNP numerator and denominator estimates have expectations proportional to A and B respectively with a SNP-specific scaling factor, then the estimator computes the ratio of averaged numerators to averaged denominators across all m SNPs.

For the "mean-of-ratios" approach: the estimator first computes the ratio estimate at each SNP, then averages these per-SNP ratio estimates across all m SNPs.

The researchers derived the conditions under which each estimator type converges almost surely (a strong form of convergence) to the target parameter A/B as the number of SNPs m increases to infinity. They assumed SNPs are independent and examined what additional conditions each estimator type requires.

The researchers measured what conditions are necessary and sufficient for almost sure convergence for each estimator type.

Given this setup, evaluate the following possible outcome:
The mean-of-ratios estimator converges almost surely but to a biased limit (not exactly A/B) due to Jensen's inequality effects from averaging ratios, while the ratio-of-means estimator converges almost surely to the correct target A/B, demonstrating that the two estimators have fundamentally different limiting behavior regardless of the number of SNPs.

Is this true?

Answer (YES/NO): NO